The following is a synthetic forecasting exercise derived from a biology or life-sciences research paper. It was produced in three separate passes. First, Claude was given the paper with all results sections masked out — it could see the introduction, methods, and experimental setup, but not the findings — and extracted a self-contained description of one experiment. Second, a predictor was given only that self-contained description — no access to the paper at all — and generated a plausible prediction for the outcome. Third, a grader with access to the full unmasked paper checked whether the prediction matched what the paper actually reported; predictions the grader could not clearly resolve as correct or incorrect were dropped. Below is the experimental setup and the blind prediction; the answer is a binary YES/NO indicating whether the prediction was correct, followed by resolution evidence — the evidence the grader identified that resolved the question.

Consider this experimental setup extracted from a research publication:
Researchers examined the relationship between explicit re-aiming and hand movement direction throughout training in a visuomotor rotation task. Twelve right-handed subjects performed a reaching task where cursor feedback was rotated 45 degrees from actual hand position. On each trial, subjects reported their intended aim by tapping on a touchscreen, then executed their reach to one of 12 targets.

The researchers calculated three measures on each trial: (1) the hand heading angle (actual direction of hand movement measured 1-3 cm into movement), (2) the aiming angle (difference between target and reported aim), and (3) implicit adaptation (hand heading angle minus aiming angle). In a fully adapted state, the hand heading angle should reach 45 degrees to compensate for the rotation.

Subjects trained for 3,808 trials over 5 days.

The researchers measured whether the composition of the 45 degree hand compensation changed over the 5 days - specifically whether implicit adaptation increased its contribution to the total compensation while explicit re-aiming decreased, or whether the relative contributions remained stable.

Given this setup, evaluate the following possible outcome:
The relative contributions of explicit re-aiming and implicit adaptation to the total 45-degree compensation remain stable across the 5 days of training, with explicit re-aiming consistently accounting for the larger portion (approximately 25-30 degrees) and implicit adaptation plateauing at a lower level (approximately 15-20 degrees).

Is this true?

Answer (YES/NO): NO